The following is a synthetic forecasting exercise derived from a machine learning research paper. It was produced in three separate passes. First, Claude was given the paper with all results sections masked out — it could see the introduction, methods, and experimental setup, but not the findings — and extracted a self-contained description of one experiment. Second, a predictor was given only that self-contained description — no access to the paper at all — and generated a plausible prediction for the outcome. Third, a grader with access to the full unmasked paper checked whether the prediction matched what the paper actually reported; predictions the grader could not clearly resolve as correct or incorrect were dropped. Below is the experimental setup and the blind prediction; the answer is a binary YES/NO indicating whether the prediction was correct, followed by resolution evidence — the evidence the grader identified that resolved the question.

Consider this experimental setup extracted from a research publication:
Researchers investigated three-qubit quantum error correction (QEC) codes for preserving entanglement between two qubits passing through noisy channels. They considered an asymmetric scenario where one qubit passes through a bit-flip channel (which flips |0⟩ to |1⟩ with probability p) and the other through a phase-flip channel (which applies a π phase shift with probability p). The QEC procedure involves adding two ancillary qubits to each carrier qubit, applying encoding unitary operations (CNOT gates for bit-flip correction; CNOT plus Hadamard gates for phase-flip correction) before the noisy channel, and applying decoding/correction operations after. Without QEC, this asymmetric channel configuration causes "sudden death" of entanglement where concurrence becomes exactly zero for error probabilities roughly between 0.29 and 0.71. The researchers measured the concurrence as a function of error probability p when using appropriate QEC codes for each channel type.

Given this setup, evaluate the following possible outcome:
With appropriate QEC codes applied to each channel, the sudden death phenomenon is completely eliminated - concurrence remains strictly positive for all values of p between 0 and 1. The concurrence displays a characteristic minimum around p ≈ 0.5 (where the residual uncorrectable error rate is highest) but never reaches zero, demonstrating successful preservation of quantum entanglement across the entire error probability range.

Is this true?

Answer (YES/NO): NO